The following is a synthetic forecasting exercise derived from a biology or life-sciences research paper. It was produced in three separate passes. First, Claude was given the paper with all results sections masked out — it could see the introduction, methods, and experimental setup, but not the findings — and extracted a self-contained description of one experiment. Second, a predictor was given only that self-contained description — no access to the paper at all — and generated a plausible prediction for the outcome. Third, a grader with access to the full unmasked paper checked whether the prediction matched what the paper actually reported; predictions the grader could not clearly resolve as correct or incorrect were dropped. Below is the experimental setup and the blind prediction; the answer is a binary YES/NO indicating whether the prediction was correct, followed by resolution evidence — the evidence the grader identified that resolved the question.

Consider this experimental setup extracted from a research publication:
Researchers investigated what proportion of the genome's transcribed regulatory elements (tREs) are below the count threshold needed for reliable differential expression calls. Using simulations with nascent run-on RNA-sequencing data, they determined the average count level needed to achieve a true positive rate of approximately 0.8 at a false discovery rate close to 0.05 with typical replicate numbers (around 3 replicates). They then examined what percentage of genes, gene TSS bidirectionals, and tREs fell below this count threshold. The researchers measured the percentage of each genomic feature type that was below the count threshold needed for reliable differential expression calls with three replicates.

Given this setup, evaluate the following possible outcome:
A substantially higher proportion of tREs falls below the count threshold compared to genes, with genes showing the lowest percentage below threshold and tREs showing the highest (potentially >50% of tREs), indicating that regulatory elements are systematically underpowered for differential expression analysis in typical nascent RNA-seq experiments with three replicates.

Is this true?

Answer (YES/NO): YES